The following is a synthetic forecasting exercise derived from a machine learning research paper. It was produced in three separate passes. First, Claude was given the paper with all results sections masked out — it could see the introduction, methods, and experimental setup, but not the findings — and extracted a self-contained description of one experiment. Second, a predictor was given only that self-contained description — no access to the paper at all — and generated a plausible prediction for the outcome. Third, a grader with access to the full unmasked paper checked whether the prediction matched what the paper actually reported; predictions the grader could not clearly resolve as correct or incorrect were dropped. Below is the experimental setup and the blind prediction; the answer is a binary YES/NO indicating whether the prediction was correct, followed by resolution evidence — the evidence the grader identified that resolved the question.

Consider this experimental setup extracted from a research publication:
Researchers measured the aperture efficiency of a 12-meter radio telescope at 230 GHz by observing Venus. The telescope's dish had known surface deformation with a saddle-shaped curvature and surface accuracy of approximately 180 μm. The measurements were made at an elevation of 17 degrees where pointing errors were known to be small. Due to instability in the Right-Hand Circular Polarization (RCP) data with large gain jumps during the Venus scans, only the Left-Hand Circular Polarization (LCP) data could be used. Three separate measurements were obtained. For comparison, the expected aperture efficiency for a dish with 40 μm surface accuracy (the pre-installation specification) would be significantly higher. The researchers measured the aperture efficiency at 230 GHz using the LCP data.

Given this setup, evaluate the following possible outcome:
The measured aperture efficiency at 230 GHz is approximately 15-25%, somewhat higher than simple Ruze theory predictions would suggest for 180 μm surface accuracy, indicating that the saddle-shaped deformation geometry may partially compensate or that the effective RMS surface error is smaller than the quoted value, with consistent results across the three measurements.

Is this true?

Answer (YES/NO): YES